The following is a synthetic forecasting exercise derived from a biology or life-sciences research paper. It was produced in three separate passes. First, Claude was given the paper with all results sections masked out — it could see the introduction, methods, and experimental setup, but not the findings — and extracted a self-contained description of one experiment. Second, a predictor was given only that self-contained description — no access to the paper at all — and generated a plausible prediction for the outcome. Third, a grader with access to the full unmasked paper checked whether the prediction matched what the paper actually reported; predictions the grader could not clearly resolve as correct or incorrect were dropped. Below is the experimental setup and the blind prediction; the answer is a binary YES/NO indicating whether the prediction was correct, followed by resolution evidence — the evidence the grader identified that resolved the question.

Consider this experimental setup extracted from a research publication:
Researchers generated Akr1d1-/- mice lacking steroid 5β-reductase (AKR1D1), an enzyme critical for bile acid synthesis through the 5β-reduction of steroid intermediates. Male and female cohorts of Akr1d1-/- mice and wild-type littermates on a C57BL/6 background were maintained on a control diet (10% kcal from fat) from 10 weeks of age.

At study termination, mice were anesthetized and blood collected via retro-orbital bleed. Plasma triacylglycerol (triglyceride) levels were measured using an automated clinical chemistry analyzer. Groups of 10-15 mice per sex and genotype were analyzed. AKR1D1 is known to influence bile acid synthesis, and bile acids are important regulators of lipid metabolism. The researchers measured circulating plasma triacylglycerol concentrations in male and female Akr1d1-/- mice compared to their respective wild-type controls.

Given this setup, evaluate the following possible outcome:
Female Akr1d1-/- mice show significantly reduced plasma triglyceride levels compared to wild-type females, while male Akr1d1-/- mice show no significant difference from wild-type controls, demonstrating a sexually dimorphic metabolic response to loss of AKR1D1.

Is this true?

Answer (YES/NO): NO